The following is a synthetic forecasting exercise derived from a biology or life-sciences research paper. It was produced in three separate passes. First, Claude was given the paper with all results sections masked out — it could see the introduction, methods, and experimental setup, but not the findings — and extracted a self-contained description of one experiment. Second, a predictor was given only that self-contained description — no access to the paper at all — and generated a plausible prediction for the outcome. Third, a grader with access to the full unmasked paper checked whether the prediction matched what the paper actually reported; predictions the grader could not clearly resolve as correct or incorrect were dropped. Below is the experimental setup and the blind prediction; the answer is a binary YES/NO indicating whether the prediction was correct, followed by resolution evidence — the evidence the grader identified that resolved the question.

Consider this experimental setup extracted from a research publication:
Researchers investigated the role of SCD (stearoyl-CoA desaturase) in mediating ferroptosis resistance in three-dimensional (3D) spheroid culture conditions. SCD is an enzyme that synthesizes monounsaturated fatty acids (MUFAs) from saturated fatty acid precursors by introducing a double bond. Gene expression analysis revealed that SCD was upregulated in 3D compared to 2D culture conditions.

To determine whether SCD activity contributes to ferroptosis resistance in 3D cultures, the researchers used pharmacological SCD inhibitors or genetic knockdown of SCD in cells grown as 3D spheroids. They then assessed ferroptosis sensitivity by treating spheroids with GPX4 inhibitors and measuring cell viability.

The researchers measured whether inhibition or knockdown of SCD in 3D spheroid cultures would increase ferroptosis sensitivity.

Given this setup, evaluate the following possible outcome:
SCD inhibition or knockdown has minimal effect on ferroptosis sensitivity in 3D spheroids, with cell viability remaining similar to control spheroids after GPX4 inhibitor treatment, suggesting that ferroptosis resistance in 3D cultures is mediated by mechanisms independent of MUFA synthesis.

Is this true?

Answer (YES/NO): NO